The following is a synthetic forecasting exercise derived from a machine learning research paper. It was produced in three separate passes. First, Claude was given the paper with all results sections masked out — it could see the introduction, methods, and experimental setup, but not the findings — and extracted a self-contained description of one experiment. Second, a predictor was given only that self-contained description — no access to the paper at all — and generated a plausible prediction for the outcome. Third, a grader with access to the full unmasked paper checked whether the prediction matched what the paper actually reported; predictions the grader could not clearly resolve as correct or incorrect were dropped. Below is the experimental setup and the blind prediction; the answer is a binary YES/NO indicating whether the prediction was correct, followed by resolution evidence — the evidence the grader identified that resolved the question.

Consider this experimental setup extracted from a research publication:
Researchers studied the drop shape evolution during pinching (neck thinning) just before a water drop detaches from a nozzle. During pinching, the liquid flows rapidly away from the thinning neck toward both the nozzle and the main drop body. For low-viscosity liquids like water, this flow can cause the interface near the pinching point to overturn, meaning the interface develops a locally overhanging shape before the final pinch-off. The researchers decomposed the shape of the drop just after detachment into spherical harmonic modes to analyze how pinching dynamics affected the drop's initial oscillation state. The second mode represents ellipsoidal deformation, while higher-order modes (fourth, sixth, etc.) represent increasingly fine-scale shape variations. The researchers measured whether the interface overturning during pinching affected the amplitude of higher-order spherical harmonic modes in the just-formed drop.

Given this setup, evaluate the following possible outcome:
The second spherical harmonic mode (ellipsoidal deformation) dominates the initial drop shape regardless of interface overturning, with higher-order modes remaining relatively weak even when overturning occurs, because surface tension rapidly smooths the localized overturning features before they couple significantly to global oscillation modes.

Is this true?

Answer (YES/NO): NO